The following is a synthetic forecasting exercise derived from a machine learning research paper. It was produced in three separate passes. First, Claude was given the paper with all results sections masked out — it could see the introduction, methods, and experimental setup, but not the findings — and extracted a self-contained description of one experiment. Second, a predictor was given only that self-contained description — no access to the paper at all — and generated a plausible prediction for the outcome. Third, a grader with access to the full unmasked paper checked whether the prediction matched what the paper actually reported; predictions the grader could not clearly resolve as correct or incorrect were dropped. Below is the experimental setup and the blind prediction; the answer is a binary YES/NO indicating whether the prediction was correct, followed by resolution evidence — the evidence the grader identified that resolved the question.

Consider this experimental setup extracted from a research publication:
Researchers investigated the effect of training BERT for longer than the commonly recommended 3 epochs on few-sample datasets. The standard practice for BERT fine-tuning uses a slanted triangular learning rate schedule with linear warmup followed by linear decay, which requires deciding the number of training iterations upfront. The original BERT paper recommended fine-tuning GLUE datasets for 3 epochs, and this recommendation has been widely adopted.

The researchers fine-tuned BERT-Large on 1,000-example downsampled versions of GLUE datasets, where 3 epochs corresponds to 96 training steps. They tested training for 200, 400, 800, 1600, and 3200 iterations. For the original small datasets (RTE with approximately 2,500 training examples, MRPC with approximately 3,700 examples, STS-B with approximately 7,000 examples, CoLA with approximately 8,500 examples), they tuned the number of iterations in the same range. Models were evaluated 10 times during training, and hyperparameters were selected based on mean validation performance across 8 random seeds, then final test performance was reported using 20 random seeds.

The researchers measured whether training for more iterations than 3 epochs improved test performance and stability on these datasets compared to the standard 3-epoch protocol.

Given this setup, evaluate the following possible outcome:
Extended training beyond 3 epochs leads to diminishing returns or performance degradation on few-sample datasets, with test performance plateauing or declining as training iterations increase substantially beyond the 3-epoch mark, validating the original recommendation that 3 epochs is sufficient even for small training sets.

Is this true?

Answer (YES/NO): NO